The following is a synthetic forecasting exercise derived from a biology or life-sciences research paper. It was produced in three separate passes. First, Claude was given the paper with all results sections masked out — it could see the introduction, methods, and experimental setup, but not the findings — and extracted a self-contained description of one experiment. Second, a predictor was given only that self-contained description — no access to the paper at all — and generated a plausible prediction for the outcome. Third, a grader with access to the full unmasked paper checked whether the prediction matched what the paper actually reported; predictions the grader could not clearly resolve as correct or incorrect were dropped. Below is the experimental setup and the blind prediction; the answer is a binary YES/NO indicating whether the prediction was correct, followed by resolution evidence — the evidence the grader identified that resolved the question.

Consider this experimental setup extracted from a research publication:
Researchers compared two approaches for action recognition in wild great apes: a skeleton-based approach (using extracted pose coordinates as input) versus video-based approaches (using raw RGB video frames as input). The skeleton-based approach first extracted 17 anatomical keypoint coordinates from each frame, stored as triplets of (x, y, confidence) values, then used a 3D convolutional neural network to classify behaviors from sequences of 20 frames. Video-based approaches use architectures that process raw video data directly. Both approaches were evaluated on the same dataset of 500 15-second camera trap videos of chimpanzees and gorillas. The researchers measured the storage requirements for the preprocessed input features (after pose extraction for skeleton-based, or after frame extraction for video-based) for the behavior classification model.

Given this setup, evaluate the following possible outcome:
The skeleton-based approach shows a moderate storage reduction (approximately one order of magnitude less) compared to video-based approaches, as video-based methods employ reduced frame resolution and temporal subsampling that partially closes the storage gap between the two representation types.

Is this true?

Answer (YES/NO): YES